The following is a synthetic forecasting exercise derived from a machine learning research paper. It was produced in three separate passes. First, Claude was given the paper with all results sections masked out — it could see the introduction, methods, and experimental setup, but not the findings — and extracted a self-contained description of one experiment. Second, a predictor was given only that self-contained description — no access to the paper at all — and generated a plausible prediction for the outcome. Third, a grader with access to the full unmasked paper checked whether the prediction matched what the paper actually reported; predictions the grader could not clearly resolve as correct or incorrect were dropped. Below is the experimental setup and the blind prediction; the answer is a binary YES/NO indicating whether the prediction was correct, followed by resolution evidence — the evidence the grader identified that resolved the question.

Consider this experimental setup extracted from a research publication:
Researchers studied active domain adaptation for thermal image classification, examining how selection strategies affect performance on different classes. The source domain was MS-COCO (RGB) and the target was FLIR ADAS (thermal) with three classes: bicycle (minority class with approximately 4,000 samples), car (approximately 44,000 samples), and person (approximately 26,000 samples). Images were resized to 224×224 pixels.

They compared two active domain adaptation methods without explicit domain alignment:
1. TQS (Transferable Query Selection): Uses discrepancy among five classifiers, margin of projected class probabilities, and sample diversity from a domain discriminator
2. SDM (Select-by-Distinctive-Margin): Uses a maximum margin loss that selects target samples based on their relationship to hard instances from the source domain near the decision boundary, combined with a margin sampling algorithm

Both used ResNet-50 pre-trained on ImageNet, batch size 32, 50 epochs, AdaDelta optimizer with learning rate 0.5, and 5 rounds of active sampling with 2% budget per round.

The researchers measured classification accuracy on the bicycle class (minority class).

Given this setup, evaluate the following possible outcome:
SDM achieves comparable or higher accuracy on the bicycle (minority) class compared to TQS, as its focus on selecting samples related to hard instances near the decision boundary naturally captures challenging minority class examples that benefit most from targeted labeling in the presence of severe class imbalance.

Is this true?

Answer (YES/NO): NO